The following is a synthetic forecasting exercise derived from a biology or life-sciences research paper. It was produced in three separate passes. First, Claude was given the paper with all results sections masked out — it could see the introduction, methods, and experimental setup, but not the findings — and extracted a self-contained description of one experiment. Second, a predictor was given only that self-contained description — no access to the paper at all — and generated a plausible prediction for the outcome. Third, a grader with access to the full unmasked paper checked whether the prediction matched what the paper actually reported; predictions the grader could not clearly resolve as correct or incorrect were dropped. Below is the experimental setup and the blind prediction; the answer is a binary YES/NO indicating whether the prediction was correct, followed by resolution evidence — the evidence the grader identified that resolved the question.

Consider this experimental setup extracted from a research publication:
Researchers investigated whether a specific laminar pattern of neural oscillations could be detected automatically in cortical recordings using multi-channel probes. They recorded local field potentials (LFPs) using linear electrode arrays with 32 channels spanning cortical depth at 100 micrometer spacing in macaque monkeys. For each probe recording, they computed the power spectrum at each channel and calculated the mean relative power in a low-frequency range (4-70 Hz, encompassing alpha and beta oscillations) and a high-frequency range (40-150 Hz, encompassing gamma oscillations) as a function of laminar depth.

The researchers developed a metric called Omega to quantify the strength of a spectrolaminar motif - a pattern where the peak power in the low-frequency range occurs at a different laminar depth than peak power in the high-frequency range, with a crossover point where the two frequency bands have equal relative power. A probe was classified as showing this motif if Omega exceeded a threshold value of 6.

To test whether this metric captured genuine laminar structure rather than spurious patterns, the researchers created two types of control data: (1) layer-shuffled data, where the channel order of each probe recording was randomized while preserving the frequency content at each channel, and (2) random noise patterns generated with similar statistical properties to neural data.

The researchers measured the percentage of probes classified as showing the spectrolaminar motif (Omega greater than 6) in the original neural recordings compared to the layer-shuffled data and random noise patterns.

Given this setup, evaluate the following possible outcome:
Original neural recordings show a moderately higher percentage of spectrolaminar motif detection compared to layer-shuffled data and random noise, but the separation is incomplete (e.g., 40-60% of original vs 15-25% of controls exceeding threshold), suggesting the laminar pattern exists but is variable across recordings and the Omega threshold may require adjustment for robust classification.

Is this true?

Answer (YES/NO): NO